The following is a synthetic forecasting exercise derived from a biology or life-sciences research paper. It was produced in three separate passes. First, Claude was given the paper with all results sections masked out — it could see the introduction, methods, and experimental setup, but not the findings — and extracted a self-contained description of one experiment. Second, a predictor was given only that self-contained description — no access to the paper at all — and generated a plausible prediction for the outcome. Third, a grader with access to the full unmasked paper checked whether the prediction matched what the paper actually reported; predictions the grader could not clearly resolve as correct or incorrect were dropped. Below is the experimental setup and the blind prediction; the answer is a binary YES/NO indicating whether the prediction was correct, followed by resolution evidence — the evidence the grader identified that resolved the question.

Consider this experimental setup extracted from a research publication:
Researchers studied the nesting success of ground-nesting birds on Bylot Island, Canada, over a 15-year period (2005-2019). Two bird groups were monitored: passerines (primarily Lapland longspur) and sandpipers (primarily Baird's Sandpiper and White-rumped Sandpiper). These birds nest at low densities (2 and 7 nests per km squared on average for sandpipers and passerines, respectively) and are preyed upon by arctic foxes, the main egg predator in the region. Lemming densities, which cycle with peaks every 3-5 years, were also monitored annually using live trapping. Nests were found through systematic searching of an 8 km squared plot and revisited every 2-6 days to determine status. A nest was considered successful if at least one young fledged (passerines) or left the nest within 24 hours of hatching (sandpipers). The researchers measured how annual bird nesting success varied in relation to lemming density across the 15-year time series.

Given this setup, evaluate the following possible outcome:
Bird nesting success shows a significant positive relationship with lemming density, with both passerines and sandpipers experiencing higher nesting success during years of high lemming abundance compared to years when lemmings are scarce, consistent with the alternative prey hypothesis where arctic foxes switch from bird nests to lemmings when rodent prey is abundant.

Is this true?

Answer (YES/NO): NO